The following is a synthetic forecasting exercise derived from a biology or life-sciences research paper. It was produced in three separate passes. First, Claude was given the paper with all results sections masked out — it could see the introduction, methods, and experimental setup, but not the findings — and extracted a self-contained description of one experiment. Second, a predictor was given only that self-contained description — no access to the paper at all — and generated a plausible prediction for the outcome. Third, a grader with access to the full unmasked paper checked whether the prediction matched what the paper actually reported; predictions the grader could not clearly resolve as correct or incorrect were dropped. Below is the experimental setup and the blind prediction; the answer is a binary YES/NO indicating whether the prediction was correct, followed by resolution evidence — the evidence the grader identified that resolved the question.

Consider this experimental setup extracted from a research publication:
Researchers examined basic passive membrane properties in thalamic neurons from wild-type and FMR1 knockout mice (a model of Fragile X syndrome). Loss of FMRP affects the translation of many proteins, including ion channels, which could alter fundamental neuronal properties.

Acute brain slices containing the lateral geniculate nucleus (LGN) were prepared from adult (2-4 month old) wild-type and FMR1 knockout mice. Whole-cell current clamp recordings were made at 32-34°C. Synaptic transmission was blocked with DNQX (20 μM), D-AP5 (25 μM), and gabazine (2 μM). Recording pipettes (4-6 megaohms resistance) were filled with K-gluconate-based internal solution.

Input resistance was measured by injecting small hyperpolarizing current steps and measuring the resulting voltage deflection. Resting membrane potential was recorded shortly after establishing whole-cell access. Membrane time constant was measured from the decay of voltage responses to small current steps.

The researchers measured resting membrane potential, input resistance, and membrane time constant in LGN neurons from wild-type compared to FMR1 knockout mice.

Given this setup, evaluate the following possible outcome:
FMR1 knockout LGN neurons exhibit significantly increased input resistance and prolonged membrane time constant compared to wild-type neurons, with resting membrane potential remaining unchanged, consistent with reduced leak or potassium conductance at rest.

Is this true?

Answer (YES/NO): NO